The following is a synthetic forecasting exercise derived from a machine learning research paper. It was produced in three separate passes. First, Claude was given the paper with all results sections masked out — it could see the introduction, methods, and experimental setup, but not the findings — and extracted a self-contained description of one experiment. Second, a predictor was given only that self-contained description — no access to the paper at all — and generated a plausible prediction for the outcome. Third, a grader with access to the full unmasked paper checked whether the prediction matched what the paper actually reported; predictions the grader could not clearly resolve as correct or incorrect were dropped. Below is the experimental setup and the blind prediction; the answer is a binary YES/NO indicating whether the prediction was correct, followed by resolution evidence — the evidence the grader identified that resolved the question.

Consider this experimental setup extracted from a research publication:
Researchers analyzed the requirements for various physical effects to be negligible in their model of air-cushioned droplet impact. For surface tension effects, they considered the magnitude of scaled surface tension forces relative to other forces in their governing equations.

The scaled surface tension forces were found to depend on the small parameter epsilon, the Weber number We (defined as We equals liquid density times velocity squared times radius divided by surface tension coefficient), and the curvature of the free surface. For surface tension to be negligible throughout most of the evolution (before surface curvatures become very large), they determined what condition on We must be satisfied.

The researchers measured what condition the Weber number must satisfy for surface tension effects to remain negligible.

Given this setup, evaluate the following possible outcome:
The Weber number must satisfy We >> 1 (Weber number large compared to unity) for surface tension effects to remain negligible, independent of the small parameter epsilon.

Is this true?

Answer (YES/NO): NO